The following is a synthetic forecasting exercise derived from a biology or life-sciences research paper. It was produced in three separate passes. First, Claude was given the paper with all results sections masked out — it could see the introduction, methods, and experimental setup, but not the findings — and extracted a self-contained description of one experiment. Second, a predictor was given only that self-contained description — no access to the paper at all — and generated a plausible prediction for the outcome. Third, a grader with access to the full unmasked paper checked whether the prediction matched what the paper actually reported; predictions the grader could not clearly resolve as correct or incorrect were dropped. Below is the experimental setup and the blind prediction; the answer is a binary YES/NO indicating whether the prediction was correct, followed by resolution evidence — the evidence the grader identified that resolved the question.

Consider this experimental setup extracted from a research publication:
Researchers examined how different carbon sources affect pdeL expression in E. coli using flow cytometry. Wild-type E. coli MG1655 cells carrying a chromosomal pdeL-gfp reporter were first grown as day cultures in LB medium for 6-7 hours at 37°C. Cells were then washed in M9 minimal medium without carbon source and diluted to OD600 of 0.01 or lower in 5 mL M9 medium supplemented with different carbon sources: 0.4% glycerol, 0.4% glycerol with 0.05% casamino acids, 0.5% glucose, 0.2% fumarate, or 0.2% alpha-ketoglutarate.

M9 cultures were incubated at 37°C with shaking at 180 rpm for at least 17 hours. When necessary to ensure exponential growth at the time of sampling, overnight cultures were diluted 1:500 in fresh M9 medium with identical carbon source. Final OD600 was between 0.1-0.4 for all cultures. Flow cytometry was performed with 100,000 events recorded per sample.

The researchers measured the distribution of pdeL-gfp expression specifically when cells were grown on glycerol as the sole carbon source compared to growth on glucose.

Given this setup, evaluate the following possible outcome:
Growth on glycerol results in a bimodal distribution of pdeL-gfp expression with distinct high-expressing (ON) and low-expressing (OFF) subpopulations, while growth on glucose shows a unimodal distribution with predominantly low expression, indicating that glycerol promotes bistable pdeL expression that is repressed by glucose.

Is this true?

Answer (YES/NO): YES